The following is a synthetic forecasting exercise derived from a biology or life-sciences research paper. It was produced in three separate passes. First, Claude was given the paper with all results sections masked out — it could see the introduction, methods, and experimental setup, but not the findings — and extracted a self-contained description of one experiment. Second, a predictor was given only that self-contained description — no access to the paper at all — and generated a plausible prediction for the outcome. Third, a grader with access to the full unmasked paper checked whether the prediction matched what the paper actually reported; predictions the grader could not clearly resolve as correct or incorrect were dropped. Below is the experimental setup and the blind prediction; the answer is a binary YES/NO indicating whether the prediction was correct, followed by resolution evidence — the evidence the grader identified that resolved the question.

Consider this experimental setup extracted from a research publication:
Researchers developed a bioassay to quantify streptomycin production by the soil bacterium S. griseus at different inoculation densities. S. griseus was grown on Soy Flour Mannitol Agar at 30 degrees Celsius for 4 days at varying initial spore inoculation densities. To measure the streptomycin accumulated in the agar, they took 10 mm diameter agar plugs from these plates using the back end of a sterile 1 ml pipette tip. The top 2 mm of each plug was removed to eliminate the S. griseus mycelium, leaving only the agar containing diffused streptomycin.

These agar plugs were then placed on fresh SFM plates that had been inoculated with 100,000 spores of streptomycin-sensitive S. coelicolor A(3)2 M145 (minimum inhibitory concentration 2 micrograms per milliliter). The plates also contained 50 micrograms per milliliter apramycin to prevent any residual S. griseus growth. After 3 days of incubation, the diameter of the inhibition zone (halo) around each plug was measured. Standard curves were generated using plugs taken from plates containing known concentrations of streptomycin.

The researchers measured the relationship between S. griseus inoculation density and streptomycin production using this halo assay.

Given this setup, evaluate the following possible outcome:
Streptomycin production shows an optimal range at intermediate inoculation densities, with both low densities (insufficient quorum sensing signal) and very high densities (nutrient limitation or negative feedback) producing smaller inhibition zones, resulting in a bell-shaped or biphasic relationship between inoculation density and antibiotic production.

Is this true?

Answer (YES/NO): NO